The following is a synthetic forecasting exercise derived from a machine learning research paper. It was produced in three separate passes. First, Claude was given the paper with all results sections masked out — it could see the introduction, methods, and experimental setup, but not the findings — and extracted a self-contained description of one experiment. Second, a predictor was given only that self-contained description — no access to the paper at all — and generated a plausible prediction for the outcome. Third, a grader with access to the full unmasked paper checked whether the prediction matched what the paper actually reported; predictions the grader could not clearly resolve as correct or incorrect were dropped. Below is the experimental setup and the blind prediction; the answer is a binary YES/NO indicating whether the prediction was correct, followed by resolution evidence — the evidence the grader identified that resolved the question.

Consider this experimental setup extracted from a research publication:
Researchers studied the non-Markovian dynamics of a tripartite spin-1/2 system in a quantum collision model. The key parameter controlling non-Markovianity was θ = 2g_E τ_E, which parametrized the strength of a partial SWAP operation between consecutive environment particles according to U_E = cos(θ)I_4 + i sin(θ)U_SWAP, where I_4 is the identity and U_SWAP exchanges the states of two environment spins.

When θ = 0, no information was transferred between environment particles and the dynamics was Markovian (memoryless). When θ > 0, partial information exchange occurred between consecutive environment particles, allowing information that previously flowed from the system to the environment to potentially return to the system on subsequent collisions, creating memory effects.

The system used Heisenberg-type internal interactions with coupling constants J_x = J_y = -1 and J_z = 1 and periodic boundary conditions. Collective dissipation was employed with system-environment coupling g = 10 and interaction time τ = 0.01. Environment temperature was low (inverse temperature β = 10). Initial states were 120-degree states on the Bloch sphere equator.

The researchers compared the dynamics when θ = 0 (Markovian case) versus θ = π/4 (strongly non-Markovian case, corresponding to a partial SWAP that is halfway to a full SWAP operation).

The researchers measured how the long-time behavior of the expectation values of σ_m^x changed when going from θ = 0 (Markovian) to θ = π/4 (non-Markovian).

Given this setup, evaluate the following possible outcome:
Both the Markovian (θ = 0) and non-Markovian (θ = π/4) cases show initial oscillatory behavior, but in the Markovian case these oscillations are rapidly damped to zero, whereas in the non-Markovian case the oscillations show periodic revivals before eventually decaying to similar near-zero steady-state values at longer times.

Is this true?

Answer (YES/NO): NO